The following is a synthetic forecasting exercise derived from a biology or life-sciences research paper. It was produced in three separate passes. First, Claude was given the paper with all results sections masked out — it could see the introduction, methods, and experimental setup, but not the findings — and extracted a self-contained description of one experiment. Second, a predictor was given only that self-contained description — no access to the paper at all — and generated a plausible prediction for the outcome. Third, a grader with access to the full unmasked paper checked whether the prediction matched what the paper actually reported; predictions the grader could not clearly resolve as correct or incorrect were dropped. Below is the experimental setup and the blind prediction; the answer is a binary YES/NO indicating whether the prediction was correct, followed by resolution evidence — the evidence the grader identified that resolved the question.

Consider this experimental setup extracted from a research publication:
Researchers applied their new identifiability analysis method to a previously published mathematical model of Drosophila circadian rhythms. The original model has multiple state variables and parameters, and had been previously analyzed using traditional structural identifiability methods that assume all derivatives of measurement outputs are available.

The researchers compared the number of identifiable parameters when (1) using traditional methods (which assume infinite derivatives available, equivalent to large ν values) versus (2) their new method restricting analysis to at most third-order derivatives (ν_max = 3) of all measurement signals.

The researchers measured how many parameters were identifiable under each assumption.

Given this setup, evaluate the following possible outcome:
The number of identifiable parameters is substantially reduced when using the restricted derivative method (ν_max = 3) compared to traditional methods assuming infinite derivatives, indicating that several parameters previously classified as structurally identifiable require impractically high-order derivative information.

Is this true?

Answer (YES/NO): YES